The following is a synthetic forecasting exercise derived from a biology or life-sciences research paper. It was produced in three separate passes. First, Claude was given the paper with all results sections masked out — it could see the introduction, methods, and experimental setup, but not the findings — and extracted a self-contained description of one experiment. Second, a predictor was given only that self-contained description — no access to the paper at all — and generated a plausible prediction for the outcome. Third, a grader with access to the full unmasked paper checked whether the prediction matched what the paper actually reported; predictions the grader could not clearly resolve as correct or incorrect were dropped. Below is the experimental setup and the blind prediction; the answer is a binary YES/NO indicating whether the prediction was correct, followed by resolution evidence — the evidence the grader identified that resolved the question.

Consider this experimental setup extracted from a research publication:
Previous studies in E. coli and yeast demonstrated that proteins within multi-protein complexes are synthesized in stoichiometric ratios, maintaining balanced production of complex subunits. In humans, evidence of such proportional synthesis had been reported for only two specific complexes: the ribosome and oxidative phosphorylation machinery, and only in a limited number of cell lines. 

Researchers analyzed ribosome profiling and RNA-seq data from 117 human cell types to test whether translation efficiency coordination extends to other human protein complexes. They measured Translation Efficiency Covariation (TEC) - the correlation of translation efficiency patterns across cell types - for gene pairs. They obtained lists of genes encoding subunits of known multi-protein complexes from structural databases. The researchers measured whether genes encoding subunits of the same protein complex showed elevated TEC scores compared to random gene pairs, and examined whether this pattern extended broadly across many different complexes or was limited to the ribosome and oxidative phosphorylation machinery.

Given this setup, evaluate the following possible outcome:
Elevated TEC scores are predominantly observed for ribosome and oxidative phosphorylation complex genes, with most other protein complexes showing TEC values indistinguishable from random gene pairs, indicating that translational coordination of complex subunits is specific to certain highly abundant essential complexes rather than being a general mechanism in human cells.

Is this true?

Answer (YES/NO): NO